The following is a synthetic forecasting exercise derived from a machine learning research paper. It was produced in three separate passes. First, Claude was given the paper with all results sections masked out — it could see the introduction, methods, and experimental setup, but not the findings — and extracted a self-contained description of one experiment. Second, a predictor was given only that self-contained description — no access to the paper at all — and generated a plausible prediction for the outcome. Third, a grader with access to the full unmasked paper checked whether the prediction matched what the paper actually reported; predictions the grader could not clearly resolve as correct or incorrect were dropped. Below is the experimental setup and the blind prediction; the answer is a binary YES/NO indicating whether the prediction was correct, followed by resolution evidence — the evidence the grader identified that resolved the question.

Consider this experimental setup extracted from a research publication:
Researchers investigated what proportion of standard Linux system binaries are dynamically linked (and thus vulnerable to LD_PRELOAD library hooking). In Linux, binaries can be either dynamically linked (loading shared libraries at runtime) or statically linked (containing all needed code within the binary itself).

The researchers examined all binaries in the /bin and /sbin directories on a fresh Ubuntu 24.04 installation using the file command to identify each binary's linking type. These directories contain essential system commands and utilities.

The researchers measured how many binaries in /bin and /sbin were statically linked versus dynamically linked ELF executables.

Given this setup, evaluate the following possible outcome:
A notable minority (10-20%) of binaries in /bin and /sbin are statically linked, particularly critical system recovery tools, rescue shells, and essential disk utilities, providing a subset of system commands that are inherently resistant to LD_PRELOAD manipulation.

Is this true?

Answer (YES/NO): NO